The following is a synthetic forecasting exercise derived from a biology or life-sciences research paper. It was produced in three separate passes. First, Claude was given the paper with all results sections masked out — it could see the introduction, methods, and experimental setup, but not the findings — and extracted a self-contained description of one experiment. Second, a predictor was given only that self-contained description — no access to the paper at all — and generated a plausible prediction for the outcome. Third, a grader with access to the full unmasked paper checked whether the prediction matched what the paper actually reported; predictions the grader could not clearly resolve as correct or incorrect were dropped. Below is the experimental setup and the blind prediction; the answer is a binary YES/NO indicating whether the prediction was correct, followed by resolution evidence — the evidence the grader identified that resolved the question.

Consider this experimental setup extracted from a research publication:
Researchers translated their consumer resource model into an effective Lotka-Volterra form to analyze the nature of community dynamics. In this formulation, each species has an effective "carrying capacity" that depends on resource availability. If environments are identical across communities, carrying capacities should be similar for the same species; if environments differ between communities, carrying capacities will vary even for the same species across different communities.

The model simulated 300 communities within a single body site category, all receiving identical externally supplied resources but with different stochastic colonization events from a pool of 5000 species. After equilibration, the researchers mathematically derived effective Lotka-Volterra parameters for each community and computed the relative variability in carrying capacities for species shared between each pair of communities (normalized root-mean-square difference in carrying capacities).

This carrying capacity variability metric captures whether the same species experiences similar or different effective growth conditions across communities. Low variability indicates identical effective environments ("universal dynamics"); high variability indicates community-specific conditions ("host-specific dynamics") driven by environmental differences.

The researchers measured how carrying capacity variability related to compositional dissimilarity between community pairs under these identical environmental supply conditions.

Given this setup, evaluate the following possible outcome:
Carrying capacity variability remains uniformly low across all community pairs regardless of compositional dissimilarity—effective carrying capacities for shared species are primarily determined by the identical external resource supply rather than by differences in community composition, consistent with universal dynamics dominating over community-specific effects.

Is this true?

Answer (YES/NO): NO